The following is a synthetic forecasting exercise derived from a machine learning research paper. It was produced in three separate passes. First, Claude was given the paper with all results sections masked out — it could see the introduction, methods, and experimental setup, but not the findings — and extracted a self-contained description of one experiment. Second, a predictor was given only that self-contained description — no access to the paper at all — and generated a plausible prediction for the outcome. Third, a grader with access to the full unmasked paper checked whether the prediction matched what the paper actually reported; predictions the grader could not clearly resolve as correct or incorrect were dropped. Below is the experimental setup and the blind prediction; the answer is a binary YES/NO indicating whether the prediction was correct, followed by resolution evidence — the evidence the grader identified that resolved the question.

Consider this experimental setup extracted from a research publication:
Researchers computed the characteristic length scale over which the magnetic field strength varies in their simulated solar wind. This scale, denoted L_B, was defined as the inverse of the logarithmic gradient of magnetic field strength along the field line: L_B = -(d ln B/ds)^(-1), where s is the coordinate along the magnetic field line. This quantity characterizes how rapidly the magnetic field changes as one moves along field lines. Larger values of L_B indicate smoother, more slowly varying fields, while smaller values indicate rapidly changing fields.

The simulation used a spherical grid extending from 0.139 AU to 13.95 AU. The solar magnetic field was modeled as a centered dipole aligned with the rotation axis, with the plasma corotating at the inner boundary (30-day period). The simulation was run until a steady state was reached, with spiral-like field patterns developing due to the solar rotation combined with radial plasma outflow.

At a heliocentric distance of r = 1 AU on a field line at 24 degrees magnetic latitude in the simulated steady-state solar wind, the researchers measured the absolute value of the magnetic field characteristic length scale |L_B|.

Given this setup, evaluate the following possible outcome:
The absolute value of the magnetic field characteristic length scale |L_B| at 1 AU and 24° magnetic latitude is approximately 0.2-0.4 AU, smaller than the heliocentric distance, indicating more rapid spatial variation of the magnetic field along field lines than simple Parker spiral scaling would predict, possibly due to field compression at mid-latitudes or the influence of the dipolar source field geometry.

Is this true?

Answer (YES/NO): NO